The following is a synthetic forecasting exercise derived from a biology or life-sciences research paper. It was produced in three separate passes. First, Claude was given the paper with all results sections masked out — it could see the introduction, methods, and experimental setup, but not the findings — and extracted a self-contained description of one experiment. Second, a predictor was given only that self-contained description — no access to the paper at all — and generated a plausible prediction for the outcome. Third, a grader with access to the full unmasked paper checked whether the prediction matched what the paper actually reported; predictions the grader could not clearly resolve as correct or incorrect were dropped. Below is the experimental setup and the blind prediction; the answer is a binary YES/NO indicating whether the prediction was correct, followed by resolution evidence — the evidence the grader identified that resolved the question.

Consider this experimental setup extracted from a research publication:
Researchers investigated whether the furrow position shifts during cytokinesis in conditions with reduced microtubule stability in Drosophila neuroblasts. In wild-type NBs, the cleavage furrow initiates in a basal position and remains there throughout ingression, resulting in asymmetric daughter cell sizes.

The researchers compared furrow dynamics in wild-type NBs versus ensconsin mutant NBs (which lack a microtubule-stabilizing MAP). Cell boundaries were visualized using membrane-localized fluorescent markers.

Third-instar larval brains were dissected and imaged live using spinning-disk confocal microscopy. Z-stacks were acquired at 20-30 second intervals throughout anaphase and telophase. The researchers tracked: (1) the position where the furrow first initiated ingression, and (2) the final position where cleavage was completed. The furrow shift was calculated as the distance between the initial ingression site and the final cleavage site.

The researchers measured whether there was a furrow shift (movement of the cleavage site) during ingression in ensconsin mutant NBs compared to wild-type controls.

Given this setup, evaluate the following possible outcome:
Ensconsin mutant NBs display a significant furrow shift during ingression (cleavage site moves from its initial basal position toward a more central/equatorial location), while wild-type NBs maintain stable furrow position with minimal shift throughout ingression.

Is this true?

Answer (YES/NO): YES